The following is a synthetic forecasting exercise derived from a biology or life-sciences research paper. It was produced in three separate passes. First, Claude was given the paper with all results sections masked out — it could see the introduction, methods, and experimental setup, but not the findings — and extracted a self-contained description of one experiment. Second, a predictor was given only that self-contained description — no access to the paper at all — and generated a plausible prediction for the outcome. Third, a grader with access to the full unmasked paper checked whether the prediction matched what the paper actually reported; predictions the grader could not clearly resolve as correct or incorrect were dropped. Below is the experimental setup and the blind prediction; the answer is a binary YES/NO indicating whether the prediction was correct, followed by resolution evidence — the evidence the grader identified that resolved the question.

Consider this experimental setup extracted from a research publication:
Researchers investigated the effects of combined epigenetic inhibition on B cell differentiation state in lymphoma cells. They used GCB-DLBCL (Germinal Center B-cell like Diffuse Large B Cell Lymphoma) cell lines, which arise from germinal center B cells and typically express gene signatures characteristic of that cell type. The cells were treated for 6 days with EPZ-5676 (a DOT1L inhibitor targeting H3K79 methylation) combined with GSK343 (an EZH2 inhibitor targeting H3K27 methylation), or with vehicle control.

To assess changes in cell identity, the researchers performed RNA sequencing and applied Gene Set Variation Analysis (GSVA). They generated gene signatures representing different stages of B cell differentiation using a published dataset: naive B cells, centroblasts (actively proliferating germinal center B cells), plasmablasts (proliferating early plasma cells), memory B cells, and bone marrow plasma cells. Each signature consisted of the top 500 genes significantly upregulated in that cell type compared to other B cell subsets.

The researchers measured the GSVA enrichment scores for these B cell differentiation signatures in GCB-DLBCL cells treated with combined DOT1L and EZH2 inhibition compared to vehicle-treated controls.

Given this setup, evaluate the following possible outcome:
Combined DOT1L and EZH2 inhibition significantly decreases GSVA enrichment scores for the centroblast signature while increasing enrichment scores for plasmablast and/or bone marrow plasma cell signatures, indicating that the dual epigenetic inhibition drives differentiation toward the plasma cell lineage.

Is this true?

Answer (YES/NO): YES